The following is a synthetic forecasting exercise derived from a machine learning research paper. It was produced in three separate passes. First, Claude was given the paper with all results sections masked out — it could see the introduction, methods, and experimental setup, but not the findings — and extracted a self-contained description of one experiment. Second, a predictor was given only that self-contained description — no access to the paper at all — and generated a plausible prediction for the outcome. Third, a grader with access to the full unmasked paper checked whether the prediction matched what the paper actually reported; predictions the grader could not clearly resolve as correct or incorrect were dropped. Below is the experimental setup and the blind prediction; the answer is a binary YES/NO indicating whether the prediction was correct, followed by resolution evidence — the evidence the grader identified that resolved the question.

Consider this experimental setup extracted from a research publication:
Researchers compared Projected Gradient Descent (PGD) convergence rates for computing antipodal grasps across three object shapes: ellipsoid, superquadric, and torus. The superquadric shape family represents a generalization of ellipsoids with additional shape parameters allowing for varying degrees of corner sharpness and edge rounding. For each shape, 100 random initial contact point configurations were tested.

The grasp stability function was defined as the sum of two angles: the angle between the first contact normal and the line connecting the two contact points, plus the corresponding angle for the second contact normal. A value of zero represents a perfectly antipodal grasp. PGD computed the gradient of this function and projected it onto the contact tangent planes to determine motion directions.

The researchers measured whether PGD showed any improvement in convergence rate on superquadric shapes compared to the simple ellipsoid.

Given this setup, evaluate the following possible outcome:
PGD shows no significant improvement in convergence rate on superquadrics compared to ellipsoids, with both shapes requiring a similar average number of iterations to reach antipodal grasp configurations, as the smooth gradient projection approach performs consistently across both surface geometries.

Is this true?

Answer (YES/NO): NO